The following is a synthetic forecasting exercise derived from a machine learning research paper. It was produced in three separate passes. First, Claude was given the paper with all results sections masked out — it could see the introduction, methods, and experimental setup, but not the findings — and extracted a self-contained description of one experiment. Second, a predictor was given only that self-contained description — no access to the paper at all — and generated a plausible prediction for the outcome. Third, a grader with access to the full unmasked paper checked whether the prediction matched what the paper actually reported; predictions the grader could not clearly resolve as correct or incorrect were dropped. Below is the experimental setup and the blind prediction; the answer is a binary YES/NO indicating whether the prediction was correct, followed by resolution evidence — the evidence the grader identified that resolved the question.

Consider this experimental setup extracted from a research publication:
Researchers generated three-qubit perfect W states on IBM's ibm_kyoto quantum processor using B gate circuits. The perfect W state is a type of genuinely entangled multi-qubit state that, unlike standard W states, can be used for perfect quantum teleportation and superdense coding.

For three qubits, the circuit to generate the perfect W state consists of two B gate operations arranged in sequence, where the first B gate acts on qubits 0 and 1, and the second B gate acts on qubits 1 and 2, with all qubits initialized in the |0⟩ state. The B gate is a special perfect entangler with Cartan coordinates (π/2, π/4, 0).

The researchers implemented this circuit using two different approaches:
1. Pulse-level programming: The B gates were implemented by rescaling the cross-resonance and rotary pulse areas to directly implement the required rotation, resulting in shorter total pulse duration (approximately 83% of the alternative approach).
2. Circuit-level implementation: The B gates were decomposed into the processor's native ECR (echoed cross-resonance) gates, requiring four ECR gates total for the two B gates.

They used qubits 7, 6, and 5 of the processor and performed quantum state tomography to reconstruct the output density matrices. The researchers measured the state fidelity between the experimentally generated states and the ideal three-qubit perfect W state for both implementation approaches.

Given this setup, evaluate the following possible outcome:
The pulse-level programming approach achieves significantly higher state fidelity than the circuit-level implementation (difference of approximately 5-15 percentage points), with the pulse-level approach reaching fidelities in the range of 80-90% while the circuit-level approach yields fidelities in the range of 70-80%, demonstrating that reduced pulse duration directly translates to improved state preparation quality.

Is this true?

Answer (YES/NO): NO